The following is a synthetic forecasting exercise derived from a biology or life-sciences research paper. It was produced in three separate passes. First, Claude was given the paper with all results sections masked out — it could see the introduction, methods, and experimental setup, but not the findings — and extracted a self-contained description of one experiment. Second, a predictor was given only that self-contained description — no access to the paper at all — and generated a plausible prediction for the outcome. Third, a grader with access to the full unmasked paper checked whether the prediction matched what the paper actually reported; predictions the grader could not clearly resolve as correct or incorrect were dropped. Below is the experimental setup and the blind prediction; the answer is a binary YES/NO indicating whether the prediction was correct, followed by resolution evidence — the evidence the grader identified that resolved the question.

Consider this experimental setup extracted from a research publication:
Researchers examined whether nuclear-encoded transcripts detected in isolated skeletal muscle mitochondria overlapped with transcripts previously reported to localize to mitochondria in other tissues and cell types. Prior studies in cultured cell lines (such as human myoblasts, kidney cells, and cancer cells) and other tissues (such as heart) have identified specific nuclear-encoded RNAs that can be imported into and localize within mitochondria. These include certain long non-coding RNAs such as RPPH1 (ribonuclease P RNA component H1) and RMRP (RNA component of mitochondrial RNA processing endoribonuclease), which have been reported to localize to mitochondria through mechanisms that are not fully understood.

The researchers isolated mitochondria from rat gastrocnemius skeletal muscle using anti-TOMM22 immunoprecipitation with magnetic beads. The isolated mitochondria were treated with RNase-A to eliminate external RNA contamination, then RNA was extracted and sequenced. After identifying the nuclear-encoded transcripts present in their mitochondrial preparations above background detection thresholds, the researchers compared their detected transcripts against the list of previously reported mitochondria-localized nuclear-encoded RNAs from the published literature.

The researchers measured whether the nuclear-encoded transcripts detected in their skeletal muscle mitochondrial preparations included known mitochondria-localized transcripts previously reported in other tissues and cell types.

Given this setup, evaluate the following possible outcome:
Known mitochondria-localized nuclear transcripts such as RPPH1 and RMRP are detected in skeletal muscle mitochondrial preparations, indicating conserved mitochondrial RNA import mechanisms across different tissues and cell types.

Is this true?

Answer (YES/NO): NO